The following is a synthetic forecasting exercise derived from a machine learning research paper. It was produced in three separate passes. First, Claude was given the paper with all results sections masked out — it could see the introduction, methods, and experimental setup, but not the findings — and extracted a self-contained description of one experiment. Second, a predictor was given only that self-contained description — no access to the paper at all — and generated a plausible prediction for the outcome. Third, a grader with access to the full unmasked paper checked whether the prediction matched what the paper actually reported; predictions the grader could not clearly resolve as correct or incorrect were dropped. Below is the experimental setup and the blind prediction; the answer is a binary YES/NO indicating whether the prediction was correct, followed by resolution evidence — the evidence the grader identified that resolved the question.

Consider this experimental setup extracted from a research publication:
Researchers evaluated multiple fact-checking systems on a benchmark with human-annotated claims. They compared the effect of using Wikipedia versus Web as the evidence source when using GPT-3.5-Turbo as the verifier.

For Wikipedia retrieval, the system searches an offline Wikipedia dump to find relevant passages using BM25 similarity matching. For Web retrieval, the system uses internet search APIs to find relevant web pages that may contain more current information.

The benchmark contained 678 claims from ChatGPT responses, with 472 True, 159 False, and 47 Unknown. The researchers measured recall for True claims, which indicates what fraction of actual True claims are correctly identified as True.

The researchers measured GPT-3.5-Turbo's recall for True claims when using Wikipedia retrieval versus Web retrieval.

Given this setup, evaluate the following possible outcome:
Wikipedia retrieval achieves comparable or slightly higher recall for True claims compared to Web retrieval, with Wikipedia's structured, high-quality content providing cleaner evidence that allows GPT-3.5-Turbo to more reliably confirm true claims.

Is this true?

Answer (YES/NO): NO